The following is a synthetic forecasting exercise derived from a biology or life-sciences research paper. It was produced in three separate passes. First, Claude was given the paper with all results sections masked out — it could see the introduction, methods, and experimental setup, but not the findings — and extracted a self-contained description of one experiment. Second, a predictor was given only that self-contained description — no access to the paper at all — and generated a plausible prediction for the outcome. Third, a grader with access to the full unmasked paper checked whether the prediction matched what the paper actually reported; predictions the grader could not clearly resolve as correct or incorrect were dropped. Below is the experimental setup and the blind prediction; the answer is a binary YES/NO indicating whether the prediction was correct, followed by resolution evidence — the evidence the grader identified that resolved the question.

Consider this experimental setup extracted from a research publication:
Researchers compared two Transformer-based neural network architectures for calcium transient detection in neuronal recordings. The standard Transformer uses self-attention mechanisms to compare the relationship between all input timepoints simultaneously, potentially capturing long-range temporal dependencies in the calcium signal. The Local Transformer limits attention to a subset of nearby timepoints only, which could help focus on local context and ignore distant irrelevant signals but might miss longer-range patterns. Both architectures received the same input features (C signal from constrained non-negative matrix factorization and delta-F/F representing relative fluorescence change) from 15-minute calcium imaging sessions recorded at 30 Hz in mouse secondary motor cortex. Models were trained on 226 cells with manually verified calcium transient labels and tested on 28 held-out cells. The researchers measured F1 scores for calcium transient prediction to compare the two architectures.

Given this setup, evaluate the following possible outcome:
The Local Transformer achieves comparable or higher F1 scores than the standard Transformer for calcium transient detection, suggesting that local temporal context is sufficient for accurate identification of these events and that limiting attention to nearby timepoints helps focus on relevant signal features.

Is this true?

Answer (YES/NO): YES